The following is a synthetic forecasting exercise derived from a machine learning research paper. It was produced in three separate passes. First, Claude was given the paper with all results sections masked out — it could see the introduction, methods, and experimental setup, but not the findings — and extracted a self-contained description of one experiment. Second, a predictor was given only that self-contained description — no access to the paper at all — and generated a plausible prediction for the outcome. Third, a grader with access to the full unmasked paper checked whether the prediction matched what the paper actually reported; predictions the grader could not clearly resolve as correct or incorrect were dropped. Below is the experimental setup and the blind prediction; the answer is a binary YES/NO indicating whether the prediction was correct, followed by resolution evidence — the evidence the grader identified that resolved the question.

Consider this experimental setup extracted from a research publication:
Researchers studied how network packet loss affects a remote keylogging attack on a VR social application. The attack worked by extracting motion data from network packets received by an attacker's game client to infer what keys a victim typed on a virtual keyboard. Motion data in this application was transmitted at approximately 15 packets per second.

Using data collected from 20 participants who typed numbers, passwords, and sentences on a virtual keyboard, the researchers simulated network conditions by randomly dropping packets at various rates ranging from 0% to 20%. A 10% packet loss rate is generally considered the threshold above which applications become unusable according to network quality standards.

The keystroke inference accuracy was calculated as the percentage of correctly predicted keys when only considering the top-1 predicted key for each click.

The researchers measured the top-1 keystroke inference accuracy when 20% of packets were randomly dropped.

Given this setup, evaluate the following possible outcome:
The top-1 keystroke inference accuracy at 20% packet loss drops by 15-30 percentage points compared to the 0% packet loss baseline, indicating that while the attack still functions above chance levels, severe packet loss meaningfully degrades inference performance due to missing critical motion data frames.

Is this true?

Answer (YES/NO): NO